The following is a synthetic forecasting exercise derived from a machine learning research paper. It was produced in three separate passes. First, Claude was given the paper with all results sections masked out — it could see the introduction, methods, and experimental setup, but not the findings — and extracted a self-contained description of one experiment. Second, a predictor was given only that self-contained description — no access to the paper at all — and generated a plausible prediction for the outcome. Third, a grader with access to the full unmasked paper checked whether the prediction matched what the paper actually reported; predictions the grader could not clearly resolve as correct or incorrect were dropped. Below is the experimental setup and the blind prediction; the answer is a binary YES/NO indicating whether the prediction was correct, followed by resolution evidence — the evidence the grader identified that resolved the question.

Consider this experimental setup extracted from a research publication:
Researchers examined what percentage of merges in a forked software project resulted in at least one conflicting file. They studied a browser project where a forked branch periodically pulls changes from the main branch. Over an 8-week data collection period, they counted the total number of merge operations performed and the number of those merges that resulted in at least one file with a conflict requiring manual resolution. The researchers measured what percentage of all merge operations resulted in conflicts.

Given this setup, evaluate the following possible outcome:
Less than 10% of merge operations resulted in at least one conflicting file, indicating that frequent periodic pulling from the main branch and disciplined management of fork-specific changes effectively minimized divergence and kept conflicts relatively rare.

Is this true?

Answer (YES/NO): NO